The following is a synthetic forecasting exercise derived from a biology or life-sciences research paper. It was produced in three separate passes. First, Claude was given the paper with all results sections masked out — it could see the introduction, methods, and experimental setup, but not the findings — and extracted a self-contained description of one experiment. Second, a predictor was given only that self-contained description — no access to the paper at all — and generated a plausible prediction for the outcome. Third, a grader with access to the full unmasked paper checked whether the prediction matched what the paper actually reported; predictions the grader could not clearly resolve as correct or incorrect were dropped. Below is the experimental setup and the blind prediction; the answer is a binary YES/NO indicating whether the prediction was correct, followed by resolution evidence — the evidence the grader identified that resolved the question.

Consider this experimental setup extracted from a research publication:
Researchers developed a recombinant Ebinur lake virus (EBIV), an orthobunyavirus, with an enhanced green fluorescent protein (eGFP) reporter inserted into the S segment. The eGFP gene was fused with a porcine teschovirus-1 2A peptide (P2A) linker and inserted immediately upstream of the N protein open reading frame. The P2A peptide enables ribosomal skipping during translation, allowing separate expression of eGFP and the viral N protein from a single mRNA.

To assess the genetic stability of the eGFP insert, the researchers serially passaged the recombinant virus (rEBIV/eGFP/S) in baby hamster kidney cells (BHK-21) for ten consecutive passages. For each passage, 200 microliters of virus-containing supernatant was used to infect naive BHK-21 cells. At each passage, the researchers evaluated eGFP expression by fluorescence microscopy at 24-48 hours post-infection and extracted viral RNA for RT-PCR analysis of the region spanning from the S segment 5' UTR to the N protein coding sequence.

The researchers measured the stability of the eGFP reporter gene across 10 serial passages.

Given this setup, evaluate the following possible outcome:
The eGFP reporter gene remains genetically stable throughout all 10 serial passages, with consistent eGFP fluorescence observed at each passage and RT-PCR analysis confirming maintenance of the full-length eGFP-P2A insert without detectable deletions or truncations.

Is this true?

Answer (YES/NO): YES